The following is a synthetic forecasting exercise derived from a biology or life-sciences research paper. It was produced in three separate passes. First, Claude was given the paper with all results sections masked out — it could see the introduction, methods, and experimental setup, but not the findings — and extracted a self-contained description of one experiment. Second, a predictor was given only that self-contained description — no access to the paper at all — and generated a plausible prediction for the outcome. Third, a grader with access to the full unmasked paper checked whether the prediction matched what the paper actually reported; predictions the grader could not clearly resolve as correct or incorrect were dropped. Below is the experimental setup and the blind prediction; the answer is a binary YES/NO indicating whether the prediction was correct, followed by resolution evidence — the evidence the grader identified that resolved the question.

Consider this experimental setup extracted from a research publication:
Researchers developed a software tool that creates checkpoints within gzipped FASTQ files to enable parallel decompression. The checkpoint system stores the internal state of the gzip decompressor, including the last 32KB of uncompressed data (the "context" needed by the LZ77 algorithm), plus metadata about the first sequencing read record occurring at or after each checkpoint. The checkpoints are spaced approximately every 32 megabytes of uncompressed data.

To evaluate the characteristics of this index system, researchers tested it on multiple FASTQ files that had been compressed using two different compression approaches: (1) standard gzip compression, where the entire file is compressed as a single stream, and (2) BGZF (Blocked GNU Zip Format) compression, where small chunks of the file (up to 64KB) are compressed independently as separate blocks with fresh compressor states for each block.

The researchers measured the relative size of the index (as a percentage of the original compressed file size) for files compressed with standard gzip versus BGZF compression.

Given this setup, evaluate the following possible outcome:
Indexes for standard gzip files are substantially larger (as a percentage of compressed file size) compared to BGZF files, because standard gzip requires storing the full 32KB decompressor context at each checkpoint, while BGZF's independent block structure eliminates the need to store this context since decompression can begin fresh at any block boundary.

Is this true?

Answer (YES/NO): YES